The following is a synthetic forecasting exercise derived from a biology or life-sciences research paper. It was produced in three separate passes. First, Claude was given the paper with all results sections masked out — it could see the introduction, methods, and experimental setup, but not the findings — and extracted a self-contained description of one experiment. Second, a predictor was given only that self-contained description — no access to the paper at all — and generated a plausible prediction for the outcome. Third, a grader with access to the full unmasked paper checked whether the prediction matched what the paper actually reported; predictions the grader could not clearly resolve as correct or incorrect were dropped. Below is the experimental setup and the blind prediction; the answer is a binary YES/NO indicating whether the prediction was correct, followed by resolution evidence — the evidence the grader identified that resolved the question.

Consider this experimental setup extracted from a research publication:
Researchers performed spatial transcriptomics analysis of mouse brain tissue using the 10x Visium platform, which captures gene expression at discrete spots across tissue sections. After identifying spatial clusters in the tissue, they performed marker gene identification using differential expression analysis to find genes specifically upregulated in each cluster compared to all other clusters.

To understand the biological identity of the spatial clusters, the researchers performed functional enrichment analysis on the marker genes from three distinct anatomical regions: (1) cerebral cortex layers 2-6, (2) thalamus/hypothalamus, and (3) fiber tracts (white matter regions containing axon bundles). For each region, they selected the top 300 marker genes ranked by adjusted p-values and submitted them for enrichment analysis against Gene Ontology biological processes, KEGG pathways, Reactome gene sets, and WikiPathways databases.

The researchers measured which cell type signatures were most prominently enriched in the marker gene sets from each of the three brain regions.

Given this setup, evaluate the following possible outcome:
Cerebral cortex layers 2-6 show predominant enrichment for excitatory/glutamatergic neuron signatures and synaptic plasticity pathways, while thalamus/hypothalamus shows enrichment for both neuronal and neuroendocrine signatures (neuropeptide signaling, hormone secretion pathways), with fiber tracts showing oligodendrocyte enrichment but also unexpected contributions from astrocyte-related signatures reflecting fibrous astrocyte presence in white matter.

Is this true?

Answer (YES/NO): NO